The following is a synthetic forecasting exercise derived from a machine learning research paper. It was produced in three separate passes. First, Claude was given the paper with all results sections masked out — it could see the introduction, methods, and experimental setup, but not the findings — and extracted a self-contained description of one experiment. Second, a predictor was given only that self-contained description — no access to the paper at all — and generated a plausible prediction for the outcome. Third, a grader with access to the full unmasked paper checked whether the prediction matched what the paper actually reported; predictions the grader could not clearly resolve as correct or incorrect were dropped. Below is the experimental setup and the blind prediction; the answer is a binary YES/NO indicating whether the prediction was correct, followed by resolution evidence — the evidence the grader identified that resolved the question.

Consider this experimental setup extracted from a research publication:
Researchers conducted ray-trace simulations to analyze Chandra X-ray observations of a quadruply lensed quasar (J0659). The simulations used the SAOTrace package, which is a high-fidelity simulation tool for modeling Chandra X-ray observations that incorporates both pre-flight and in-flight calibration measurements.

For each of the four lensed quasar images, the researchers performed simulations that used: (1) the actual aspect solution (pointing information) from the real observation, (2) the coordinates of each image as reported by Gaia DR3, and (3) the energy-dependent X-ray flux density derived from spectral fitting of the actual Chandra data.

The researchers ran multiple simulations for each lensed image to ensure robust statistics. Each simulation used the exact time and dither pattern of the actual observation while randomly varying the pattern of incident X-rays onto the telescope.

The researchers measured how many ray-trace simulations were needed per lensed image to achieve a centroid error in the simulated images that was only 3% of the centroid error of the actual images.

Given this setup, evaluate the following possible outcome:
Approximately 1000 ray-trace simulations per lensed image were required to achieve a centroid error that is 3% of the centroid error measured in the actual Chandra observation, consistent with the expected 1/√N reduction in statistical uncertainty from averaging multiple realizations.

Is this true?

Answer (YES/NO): YES